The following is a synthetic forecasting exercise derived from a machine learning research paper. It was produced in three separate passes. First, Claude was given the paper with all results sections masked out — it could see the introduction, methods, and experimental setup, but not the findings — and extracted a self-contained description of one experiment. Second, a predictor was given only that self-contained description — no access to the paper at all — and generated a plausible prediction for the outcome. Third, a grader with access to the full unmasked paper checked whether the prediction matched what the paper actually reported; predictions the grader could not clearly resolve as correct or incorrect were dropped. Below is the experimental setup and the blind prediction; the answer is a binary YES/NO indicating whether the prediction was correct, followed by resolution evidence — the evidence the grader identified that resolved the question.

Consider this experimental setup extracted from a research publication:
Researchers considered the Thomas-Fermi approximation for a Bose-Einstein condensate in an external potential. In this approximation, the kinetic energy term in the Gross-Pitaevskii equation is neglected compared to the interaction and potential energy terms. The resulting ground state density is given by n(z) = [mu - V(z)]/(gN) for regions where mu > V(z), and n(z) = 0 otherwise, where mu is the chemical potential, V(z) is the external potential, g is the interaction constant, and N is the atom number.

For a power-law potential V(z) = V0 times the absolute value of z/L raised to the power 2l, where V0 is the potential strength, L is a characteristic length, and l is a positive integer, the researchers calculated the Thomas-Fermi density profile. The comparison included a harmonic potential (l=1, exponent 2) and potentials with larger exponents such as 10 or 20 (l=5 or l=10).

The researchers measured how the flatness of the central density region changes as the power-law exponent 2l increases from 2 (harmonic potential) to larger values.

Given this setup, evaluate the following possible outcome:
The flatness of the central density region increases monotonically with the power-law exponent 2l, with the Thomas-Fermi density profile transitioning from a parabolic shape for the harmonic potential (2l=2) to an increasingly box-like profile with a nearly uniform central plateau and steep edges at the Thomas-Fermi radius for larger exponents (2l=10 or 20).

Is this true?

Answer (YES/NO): YES